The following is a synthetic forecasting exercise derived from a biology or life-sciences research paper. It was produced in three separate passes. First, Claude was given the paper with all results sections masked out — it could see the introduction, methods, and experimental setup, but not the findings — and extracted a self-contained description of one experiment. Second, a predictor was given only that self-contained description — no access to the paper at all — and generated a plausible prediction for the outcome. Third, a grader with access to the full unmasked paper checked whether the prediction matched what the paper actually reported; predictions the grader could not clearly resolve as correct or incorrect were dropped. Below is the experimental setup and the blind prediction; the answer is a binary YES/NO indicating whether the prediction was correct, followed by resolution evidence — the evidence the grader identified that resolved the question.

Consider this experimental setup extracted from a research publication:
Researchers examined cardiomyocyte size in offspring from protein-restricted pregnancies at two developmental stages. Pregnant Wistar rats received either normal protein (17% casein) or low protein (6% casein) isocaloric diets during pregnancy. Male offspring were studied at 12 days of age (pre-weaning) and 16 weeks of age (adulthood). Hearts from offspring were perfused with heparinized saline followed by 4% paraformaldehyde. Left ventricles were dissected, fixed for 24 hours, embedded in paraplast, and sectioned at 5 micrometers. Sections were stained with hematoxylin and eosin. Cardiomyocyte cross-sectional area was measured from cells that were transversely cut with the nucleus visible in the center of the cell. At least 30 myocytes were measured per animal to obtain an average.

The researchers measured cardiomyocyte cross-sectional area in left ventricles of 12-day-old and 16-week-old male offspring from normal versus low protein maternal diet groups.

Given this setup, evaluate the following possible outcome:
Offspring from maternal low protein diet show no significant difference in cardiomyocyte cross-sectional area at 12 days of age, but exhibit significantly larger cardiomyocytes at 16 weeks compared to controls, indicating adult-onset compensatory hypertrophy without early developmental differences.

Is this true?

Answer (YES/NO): YES